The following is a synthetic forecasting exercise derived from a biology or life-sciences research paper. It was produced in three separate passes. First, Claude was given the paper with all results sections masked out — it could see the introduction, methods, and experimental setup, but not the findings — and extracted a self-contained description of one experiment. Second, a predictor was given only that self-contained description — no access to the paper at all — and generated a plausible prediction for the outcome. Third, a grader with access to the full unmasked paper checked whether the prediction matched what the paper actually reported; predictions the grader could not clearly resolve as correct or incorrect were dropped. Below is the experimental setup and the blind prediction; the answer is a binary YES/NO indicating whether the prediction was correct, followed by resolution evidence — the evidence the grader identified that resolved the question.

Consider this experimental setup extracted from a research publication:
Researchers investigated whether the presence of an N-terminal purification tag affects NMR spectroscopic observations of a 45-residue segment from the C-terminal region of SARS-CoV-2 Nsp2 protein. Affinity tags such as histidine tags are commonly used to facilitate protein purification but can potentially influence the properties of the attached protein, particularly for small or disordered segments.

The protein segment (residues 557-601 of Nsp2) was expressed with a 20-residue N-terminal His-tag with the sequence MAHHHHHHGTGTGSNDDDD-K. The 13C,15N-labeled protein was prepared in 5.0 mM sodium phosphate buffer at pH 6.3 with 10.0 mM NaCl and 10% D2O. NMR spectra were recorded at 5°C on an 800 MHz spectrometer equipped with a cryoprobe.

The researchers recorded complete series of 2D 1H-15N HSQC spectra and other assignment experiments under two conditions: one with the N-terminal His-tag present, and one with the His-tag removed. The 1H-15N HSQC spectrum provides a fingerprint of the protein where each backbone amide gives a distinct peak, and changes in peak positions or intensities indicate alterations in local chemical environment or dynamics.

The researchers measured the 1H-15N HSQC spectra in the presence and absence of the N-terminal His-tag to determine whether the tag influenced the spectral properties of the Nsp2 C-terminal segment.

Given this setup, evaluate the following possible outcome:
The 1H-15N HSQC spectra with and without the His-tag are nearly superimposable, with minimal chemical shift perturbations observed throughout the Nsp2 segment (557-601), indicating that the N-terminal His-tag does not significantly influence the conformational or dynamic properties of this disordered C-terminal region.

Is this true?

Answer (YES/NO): NO